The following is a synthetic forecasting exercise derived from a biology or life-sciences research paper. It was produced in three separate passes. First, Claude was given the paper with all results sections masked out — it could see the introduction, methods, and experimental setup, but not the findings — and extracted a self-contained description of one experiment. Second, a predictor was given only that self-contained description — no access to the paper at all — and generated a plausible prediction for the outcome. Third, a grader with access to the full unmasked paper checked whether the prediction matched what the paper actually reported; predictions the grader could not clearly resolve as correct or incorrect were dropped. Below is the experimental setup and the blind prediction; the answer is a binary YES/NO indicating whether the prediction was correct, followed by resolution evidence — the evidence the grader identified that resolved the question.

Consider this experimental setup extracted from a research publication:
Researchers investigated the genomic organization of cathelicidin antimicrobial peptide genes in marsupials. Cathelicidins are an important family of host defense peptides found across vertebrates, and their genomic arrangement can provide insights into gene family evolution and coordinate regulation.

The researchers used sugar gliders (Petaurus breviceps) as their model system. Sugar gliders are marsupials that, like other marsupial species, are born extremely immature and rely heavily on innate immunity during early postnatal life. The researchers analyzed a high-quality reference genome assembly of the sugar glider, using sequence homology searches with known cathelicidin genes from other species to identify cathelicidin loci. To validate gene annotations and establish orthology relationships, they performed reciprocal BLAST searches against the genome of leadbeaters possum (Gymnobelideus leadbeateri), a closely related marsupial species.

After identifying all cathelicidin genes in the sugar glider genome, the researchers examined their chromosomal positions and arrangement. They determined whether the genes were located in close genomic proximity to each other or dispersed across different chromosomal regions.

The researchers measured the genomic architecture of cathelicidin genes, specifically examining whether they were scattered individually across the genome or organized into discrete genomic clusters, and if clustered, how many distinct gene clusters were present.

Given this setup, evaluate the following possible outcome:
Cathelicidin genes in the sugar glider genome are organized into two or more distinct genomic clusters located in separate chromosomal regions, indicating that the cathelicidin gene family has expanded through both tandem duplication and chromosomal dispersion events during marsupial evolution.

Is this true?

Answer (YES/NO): YES